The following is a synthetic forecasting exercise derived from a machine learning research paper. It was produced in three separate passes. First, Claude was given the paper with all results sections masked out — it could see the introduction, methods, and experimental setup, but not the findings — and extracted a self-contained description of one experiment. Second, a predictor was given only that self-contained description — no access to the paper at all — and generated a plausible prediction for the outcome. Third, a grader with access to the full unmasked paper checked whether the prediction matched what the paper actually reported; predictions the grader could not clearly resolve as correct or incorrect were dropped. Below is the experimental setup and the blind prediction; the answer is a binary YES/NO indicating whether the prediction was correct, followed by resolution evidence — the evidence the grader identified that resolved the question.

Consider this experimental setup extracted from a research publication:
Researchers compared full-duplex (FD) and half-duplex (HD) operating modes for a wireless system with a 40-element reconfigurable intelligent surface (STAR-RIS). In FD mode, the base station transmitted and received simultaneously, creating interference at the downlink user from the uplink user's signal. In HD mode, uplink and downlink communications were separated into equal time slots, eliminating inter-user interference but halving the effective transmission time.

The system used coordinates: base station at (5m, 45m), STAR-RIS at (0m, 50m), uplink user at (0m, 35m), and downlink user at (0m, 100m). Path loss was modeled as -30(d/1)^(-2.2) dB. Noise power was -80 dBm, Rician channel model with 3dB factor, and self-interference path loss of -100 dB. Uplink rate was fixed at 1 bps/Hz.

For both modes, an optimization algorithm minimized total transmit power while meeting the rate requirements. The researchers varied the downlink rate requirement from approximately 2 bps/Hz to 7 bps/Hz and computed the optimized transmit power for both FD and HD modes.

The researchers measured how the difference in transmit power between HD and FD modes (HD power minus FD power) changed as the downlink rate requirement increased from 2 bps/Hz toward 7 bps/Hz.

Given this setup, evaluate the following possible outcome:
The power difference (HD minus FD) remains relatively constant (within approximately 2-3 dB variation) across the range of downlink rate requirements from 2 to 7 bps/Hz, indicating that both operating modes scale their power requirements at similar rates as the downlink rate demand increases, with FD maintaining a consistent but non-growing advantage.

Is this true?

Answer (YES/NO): NO